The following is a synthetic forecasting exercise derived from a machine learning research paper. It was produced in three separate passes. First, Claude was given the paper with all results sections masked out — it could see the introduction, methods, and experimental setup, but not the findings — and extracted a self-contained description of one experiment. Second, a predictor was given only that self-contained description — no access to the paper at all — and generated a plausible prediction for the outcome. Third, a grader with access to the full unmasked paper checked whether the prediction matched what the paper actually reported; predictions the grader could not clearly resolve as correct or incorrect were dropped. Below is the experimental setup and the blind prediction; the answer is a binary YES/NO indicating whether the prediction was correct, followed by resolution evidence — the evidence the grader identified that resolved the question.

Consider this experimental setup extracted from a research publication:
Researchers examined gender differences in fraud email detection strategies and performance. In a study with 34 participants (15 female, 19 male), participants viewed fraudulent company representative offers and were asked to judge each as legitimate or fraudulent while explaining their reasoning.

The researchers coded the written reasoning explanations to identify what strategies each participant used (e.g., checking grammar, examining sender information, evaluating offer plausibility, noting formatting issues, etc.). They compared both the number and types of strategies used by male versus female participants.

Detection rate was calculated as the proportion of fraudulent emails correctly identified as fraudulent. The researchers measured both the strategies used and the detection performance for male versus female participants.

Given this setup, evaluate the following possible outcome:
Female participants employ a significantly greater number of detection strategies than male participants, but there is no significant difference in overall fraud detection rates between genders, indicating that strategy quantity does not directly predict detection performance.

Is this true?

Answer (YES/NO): NO